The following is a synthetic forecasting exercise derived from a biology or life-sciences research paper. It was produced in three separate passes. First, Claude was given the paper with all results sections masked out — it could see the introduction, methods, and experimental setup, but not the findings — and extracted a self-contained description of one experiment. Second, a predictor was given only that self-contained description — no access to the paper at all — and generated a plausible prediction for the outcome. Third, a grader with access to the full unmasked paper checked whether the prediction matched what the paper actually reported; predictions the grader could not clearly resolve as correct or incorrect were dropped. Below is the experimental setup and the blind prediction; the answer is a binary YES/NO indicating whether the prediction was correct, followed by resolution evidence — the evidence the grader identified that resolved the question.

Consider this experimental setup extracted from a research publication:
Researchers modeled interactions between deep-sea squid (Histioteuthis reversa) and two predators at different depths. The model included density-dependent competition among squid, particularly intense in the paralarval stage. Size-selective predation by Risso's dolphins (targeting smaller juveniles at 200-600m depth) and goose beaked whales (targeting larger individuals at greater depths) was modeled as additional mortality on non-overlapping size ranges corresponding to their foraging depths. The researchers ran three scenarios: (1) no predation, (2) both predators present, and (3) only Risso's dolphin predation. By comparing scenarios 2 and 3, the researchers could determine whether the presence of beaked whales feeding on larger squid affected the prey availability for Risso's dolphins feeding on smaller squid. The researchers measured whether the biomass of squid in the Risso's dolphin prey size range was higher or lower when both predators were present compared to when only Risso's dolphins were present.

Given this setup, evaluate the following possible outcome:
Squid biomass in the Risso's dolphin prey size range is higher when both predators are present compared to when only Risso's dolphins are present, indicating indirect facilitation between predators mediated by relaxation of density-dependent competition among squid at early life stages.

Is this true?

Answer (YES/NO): YES